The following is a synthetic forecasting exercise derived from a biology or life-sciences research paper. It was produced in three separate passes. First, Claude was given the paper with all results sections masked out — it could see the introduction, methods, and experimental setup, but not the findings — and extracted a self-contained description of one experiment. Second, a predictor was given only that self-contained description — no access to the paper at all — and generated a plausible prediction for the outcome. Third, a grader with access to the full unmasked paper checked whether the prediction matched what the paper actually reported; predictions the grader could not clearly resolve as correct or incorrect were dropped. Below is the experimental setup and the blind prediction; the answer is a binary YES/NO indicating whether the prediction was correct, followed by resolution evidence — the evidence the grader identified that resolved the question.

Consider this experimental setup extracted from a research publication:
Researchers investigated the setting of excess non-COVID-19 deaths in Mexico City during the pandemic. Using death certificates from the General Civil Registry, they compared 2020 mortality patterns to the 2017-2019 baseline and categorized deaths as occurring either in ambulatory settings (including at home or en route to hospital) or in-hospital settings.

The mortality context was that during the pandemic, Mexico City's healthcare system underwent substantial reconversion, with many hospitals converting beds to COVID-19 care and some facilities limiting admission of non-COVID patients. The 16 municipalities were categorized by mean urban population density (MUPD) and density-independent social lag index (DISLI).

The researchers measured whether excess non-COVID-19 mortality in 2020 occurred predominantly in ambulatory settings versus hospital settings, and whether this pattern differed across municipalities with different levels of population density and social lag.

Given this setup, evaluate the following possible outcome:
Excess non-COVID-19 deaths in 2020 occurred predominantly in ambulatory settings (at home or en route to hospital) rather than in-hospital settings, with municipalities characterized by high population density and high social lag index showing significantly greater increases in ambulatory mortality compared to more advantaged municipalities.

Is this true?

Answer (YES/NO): NO